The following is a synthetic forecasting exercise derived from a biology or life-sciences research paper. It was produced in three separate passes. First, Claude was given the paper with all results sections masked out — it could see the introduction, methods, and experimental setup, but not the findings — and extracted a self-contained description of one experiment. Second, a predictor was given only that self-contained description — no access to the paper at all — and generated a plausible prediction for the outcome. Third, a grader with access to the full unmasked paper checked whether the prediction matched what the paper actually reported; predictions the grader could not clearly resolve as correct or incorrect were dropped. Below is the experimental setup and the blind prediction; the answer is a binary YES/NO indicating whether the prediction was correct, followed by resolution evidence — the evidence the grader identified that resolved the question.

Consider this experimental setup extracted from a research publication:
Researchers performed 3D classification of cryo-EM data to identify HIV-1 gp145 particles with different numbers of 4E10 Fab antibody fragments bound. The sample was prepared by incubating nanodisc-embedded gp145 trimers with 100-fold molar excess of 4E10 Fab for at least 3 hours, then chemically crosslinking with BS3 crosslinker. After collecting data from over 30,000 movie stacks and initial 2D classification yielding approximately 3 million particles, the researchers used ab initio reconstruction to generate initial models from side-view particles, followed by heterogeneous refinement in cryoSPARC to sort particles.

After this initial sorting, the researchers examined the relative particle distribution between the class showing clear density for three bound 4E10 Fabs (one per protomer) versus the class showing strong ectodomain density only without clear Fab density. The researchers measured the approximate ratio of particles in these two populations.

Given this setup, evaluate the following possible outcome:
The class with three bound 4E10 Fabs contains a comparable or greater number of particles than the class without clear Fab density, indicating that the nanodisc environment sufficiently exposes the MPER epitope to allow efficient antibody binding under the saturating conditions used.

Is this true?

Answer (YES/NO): NO